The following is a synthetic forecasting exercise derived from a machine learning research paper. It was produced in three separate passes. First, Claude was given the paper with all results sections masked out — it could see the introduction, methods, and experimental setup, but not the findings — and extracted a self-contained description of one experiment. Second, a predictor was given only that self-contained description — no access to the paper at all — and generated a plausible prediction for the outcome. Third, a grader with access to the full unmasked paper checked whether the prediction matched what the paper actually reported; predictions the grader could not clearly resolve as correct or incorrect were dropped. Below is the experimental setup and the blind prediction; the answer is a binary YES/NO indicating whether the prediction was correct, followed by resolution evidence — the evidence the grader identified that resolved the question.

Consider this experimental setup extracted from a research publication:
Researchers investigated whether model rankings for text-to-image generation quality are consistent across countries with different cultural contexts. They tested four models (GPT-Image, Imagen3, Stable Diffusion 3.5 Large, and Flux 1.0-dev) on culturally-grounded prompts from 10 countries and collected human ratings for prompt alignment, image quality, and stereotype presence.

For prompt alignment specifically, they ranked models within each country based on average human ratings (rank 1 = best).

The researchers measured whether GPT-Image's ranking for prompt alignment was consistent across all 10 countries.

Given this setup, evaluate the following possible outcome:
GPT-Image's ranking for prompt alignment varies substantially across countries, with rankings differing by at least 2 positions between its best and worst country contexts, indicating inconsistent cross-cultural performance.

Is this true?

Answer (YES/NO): NO